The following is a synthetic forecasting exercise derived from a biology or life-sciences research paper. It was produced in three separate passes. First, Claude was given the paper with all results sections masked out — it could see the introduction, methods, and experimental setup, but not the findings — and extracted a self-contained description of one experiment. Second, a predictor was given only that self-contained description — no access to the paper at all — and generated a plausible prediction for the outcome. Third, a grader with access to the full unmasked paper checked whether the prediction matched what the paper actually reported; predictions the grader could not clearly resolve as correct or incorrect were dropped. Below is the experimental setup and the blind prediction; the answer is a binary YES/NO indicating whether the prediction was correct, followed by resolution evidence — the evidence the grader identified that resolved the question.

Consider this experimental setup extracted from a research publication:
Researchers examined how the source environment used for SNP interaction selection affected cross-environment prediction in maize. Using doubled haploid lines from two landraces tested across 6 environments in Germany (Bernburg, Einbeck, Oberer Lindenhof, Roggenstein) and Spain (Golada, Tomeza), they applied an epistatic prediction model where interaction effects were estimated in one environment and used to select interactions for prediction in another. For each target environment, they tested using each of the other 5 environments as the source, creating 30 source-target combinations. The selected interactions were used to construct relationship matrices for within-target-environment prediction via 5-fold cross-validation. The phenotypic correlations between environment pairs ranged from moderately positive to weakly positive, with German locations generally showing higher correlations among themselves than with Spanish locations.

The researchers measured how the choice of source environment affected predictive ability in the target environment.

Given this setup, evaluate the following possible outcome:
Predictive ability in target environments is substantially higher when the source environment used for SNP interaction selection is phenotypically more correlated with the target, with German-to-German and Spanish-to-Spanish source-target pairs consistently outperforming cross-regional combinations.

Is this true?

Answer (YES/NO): NO